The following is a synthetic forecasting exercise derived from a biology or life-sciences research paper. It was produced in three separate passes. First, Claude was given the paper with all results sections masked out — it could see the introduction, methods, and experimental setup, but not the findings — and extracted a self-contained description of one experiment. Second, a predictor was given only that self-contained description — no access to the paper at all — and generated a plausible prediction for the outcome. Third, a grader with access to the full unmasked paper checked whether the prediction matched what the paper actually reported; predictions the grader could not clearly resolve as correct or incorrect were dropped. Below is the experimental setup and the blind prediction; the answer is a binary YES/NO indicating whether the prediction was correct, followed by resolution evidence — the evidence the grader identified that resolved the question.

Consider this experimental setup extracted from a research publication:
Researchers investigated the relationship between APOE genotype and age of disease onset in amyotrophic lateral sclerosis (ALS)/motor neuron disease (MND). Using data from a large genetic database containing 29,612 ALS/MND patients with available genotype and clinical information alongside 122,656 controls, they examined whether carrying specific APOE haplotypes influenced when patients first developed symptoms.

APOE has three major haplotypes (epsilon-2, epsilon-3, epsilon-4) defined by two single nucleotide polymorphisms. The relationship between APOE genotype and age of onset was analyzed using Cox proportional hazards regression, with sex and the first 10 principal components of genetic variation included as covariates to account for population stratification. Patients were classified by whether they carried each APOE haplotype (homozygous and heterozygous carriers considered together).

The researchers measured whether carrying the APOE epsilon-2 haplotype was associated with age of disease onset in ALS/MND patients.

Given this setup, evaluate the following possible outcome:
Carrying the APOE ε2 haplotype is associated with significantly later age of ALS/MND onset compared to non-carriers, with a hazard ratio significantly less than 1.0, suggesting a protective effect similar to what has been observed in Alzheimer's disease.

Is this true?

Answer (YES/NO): YES